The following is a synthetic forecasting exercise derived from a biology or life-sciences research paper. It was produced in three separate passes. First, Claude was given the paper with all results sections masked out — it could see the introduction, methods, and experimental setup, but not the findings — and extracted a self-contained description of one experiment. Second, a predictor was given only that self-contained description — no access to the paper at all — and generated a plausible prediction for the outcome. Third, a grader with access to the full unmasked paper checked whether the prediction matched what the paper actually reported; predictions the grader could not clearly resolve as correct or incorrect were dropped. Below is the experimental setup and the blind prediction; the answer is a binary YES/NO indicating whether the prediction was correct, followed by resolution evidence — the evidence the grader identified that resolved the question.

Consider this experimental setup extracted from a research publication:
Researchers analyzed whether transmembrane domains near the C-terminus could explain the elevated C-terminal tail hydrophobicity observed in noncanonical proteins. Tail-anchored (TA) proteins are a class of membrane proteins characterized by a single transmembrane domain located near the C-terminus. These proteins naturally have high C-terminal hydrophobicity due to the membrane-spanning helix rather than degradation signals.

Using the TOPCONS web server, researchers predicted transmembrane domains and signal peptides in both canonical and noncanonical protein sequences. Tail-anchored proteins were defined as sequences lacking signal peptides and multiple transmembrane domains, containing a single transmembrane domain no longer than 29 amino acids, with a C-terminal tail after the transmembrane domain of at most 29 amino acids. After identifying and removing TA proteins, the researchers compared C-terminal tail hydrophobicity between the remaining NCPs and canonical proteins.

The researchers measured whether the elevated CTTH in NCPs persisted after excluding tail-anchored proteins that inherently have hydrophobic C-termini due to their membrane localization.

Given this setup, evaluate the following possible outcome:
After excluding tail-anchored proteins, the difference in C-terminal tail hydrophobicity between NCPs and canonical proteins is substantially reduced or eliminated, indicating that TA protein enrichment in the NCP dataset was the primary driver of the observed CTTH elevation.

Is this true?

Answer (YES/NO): NO